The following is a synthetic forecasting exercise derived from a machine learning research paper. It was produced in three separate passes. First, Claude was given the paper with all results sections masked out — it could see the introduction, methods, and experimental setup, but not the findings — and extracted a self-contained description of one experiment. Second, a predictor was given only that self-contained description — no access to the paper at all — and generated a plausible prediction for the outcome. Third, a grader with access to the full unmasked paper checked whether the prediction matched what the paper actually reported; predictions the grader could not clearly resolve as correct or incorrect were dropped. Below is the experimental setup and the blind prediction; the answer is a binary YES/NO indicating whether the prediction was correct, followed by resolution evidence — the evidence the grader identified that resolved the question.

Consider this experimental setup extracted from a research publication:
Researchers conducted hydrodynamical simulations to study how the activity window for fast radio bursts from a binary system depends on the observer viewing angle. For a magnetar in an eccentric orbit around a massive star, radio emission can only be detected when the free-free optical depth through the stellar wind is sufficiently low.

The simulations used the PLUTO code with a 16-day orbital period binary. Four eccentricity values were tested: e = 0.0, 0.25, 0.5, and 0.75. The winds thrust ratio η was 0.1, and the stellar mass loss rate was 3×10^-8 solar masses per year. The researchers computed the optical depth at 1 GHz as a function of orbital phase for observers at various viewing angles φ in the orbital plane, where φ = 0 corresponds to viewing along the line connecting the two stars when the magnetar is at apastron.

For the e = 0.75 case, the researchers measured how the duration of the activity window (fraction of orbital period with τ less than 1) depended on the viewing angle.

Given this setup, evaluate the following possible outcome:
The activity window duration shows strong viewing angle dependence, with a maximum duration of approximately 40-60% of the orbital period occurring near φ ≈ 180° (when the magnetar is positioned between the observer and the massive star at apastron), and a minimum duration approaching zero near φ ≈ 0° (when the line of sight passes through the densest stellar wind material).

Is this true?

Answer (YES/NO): NO